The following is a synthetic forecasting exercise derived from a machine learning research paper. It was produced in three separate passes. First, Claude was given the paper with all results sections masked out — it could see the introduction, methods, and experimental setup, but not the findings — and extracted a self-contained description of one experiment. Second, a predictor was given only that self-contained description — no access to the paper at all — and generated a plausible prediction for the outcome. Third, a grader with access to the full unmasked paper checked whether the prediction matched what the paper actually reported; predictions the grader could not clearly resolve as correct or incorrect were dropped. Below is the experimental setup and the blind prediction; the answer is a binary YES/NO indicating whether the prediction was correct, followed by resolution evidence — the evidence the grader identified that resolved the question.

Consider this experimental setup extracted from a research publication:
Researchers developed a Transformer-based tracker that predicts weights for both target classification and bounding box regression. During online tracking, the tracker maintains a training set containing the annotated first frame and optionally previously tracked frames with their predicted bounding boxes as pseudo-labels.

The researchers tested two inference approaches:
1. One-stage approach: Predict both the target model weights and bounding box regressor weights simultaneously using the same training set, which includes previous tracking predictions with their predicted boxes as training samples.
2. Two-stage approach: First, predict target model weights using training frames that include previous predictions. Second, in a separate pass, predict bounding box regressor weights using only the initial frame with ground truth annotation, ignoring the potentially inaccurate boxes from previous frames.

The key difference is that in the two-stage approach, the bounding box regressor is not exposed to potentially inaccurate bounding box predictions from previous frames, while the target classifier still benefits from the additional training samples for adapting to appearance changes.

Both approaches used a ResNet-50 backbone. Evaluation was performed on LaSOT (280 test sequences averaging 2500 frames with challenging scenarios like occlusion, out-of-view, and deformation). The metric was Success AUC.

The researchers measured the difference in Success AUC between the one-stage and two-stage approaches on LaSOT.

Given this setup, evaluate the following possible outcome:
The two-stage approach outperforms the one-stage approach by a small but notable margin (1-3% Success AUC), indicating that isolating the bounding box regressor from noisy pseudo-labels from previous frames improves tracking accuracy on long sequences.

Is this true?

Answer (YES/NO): NO